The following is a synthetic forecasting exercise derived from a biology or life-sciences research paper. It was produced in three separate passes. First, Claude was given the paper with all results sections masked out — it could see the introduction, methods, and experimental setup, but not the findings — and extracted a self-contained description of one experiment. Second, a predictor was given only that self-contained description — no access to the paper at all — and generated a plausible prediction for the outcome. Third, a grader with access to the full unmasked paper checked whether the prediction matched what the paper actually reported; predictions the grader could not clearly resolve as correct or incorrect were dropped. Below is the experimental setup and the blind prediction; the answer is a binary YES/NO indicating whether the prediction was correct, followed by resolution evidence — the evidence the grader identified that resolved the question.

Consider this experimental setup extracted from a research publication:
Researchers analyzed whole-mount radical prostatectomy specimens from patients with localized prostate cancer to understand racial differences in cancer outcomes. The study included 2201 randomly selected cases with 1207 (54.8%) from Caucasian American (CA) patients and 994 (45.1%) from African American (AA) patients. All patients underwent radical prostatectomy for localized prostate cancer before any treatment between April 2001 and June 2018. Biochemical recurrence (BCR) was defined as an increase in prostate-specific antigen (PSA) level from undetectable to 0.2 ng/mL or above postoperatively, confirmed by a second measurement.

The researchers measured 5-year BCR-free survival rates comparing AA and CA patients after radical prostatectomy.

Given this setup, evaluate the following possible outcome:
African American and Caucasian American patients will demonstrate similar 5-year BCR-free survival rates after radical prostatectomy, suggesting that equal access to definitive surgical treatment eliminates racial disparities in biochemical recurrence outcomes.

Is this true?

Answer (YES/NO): NO